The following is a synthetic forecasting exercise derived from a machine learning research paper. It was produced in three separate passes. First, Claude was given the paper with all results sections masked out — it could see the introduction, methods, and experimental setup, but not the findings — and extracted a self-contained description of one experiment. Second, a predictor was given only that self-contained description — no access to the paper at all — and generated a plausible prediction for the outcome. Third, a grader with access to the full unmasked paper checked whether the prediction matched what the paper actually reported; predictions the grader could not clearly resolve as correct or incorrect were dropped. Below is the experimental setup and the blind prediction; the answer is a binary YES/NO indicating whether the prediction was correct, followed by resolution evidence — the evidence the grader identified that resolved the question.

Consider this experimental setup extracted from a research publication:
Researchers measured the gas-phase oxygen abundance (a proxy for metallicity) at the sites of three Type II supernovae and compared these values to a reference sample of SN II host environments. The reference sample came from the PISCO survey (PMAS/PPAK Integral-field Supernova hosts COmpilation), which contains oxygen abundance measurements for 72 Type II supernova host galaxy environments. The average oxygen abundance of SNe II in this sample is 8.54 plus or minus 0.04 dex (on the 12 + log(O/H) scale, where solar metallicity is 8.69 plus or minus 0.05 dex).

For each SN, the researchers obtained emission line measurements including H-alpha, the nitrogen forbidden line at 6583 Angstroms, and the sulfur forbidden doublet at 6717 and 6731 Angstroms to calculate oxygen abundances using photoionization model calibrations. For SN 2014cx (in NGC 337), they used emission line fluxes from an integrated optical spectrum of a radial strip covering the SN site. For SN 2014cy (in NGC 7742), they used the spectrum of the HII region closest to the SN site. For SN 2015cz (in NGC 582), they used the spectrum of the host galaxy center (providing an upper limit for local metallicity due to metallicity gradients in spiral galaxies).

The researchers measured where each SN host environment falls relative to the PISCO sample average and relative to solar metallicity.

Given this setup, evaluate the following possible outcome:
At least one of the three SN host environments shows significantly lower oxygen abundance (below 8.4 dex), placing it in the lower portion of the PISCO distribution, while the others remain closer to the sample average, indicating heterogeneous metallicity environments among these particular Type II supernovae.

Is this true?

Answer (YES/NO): NO